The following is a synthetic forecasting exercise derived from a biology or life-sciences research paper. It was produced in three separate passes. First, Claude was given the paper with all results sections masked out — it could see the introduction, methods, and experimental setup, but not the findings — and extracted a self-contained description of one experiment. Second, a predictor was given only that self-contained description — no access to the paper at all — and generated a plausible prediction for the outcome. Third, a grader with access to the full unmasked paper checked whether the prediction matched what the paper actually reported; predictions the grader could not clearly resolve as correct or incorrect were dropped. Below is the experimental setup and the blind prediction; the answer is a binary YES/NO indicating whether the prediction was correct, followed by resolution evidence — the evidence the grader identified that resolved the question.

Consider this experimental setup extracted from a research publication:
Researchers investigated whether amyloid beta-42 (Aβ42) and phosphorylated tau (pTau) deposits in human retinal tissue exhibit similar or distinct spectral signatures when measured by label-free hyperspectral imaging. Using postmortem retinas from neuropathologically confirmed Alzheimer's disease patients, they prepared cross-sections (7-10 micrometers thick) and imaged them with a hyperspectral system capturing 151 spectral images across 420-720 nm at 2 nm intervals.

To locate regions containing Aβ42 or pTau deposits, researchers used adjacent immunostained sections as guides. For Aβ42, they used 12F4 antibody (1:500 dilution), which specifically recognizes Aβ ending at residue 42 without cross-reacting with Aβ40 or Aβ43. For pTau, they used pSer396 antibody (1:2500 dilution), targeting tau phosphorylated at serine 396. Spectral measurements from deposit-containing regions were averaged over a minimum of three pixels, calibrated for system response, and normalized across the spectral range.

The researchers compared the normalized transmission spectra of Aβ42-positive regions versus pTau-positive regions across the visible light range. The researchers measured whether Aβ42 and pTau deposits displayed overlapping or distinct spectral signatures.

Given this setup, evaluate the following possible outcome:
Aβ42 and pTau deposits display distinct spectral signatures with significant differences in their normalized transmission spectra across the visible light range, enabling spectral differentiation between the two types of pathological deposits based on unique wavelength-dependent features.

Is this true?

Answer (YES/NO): YES